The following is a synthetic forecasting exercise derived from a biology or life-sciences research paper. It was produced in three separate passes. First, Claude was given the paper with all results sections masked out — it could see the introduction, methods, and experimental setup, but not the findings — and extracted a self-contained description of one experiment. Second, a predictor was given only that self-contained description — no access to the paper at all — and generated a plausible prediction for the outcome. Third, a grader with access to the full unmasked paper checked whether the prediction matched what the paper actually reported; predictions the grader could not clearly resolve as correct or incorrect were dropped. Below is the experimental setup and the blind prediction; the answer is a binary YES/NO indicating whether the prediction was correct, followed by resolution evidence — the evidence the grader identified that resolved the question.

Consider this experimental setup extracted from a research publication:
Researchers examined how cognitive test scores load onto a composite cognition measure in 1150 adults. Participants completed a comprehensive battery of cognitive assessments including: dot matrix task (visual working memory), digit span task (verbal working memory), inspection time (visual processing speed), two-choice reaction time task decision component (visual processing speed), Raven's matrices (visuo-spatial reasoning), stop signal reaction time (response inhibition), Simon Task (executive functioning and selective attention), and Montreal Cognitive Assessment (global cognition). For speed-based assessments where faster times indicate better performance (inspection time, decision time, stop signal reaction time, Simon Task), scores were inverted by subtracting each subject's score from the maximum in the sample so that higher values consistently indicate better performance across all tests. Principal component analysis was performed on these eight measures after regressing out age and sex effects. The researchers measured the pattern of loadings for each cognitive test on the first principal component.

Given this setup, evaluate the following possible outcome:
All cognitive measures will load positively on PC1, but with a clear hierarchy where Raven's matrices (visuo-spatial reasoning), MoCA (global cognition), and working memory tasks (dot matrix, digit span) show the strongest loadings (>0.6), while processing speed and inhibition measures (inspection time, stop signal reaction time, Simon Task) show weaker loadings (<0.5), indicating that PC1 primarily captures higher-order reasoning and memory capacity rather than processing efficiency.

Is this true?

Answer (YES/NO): NO